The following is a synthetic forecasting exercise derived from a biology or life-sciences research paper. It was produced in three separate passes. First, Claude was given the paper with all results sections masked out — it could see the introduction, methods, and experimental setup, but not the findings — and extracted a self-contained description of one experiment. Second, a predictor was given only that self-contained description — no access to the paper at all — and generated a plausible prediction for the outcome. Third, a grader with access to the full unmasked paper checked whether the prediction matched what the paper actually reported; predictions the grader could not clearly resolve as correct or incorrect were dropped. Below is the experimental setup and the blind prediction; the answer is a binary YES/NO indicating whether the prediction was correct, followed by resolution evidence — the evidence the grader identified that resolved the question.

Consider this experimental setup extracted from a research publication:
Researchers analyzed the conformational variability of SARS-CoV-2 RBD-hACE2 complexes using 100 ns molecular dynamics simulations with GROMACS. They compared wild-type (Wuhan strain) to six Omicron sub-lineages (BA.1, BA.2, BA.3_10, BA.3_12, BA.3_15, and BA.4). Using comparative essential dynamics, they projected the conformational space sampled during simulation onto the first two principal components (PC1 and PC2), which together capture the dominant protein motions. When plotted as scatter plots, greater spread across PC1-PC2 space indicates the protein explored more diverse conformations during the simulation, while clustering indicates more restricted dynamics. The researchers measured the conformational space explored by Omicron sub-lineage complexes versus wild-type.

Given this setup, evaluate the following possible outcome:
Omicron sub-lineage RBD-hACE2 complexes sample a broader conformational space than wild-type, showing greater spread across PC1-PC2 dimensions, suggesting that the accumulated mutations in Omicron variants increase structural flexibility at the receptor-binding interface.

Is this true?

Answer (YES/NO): YES